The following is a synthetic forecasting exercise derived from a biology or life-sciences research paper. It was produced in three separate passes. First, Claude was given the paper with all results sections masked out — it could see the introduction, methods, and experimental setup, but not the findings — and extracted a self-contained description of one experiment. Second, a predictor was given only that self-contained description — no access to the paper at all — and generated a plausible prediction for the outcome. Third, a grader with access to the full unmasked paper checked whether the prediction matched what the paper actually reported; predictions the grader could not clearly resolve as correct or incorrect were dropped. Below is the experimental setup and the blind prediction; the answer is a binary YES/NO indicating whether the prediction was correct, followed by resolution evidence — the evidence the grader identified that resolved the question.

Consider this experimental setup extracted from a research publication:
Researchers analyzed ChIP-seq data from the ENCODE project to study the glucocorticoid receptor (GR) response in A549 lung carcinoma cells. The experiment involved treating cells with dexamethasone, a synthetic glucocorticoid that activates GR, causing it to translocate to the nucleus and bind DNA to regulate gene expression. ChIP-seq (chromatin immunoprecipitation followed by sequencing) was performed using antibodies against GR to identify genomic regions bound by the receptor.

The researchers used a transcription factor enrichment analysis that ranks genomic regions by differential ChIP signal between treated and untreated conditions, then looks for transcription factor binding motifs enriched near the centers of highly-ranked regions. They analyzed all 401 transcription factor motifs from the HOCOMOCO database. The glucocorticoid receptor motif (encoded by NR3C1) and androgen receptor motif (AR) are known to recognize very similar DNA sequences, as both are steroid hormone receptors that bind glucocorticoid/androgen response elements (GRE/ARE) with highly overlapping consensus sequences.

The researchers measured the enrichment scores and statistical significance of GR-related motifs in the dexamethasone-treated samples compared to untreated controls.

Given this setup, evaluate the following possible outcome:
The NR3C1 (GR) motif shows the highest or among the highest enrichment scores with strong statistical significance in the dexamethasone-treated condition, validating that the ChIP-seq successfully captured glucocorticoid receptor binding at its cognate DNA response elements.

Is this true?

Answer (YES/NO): YES